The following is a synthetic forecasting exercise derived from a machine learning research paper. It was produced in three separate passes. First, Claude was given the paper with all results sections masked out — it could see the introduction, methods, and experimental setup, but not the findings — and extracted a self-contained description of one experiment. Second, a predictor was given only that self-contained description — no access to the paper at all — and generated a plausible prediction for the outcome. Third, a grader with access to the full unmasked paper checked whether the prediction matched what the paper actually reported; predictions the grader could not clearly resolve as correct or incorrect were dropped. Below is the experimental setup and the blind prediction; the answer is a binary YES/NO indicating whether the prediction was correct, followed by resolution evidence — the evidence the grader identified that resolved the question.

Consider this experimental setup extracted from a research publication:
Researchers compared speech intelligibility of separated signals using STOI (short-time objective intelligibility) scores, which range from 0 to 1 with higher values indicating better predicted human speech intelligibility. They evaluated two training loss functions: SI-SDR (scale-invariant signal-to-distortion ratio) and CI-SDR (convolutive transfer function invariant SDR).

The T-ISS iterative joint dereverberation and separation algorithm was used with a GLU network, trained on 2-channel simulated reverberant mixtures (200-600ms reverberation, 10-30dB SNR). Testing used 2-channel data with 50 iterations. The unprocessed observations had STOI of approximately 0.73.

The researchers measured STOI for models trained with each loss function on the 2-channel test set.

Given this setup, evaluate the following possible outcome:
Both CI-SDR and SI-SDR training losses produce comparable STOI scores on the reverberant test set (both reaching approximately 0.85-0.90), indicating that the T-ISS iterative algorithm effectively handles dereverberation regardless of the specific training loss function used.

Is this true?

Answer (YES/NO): NO